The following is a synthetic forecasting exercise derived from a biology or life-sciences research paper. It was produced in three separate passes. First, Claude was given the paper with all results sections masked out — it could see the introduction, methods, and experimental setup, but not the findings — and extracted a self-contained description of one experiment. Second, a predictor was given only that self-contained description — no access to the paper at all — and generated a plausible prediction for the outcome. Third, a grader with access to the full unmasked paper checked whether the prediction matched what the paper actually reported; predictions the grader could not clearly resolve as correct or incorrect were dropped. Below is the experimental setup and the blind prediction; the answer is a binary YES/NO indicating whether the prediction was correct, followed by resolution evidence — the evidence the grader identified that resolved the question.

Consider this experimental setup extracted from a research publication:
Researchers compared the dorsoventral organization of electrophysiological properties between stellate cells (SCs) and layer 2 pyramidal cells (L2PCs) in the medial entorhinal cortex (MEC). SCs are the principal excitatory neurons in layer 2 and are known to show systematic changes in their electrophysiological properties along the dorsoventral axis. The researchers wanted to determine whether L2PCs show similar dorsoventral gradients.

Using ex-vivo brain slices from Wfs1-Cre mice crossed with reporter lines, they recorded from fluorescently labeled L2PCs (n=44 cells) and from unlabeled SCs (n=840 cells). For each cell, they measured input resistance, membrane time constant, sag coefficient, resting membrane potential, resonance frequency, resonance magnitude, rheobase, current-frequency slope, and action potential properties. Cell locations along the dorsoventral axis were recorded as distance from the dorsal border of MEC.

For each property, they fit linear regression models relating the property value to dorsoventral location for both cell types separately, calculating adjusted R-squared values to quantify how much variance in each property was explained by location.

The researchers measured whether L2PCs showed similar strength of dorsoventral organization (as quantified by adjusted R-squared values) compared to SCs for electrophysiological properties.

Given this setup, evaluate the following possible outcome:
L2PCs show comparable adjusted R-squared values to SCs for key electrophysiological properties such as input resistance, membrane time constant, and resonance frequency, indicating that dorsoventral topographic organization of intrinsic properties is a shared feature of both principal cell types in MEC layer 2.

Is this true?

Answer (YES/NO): NO